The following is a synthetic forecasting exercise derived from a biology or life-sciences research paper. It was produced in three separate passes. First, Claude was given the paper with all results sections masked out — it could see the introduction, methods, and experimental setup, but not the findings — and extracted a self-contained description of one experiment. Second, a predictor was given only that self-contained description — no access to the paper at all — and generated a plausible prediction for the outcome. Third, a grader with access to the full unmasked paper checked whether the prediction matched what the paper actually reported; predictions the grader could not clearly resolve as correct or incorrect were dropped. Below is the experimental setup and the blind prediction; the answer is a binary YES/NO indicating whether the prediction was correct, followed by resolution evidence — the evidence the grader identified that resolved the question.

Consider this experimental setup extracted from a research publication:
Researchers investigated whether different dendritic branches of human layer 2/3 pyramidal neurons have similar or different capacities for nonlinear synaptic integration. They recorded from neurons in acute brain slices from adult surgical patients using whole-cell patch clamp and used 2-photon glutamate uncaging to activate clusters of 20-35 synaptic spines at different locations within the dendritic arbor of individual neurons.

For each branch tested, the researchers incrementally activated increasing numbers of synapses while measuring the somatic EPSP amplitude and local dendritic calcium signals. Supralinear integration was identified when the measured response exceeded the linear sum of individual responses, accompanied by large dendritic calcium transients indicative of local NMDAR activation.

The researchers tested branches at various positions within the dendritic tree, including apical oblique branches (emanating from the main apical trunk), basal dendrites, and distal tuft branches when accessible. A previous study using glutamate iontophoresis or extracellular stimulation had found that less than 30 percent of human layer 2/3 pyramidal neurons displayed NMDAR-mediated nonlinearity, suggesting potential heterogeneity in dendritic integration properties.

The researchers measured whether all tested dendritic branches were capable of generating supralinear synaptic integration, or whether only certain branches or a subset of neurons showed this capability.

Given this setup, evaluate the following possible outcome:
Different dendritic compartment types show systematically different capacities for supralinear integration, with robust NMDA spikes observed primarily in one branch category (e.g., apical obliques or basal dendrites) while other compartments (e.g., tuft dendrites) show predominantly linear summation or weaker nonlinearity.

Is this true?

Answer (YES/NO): NO